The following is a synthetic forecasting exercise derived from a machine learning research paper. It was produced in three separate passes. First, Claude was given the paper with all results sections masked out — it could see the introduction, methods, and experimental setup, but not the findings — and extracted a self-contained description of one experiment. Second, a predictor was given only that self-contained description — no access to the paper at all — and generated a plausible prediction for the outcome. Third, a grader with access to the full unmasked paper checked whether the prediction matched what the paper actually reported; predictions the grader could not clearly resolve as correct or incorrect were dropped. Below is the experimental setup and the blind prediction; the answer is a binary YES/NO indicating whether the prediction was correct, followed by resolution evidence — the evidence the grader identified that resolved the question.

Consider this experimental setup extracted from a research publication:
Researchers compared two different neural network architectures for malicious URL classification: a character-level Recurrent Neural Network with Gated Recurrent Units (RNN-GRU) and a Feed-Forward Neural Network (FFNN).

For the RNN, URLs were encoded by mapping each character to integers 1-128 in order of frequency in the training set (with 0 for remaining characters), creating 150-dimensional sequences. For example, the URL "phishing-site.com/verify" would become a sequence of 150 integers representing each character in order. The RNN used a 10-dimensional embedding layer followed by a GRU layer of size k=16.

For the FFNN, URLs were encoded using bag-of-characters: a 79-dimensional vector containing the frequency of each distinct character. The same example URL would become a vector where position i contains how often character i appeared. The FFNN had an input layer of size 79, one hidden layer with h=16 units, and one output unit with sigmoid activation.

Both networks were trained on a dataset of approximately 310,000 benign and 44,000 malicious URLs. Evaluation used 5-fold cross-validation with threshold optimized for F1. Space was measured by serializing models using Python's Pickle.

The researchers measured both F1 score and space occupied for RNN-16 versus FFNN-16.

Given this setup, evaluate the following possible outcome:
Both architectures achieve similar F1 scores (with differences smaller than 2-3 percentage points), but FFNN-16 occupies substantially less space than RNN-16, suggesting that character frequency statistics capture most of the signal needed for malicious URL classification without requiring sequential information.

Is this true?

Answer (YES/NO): NO